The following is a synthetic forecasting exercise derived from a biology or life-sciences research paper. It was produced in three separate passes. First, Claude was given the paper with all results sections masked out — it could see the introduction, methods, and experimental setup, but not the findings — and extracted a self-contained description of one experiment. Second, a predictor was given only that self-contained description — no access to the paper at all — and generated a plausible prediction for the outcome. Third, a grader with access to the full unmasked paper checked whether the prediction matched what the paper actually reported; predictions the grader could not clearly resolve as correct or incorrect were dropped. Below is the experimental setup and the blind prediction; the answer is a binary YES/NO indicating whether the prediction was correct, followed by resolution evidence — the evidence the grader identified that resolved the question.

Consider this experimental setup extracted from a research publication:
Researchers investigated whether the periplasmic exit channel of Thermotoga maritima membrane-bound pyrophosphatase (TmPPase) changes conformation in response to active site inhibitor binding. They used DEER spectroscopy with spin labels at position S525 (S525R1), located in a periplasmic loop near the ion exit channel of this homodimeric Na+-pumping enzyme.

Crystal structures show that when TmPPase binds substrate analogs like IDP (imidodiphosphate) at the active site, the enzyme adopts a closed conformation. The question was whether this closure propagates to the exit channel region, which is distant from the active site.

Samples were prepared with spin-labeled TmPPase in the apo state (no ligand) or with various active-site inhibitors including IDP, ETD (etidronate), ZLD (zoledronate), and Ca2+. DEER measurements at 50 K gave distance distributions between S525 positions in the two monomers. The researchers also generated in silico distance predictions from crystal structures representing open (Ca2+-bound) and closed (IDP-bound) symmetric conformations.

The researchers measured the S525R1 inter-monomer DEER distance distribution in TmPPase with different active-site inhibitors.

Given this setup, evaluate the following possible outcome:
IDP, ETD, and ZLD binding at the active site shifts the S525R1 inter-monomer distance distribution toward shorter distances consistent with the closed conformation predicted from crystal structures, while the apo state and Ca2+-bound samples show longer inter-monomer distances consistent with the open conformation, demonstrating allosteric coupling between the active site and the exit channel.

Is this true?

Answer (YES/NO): NO